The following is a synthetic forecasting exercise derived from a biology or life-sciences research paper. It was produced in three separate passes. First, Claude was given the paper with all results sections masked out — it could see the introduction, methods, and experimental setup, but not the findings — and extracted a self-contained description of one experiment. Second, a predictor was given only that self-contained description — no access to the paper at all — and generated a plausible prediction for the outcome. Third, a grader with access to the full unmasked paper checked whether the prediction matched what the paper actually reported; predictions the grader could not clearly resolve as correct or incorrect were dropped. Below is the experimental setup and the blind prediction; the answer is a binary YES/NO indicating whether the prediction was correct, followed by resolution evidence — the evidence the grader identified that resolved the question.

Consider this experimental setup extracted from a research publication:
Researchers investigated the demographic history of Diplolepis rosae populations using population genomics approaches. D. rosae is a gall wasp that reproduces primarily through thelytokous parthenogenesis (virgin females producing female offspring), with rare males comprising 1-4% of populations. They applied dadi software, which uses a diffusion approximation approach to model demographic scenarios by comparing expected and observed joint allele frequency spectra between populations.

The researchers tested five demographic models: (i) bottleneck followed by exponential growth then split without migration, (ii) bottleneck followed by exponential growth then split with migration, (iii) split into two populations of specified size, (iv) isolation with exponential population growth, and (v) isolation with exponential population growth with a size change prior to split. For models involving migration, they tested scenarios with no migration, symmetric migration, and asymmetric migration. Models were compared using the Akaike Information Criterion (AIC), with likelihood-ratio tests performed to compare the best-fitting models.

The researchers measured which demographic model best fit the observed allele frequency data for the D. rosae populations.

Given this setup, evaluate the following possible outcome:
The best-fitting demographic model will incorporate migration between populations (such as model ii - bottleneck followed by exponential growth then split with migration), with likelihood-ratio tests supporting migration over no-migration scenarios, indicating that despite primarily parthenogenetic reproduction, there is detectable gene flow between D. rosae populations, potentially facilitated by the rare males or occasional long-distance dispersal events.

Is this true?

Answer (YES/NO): NO